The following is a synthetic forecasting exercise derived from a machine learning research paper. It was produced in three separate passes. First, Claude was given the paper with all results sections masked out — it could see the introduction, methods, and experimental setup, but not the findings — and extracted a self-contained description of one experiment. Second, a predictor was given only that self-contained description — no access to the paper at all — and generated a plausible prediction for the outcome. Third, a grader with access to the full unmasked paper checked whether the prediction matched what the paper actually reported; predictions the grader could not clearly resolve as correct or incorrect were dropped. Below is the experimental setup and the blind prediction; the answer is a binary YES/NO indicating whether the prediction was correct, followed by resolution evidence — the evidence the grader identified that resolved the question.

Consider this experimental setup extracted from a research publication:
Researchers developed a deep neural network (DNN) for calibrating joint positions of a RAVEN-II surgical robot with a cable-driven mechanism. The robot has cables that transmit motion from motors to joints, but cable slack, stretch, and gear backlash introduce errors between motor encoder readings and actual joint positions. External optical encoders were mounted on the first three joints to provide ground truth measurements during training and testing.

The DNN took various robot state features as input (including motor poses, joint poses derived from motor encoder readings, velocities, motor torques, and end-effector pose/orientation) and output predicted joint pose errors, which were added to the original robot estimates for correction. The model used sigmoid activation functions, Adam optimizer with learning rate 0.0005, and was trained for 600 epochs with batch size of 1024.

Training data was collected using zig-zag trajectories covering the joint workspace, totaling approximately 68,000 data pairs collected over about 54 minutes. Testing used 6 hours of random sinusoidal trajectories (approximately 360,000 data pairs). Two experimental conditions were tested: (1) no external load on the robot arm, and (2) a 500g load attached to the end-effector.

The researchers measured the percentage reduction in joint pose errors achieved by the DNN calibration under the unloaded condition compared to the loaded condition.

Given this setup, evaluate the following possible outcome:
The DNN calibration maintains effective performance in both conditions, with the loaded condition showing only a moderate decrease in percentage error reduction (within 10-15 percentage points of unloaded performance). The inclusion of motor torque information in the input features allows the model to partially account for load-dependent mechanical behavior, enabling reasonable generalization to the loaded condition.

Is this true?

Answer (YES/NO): NO